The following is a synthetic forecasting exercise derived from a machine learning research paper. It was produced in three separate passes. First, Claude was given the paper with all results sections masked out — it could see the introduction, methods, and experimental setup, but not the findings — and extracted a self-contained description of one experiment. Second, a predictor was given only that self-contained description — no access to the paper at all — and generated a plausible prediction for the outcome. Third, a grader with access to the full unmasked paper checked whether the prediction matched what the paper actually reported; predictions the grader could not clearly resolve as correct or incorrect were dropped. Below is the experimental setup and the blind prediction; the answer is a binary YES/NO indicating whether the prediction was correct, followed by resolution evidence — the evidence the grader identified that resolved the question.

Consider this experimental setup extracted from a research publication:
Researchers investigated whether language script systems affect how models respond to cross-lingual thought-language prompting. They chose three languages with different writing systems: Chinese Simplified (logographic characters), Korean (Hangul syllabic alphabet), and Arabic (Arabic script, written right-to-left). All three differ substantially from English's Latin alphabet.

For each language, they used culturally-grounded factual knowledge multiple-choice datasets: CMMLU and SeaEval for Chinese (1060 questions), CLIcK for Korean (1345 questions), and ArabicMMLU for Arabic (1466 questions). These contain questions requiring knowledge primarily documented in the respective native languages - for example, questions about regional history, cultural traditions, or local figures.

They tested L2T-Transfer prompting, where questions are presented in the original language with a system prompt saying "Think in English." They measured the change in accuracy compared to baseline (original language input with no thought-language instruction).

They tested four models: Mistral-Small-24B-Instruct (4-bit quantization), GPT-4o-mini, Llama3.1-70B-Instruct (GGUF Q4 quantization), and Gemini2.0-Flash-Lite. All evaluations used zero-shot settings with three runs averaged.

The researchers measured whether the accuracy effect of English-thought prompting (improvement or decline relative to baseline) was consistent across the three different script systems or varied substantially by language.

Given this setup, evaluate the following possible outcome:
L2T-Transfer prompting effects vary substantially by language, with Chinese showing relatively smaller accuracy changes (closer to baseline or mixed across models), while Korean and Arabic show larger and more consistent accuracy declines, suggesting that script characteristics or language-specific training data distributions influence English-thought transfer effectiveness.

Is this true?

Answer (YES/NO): NO